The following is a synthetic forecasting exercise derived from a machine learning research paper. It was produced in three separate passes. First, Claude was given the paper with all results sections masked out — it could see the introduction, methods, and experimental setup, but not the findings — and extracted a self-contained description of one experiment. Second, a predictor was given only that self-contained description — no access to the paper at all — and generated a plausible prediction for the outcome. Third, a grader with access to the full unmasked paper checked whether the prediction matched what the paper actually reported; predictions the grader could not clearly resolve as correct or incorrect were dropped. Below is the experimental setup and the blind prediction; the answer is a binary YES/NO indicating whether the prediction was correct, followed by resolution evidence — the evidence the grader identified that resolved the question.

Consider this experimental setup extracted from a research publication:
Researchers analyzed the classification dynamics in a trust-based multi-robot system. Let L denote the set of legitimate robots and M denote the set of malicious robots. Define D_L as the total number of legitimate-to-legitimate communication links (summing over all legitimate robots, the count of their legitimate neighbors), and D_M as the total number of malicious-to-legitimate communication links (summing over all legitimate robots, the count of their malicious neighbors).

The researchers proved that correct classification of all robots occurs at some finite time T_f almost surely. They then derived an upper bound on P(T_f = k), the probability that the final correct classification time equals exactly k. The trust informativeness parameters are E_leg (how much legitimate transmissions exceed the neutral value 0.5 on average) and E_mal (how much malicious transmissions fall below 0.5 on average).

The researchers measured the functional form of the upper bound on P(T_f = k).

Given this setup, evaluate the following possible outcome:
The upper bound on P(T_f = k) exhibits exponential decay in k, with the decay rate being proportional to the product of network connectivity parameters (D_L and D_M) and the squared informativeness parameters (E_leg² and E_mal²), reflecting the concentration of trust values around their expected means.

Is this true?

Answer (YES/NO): NO